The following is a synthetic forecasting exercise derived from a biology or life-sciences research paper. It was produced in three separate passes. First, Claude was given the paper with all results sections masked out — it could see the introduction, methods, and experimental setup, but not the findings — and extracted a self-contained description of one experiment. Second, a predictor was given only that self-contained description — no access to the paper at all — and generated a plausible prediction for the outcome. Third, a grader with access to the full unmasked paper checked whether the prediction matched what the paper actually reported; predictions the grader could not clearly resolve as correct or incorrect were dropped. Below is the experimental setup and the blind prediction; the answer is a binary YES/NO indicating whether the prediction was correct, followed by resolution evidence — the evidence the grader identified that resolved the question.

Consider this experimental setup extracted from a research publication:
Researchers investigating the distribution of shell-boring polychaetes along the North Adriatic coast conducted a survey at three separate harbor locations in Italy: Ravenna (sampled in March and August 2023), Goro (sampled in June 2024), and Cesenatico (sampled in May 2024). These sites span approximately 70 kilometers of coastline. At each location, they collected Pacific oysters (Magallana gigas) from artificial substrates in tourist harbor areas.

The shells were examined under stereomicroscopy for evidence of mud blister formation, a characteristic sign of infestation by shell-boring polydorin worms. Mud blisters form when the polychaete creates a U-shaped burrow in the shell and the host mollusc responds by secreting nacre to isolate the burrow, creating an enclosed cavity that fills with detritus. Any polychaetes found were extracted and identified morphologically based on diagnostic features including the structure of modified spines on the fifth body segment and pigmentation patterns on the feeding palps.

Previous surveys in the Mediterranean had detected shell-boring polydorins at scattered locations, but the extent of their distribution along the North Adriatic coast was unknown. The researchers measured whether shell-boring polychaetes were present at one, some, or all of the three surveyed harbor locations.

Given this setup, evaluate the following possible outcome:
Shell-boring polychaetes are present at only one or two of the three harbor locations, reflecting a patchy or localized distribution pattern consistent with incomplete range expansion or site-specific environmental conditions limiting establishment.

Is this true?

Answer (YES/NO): NO